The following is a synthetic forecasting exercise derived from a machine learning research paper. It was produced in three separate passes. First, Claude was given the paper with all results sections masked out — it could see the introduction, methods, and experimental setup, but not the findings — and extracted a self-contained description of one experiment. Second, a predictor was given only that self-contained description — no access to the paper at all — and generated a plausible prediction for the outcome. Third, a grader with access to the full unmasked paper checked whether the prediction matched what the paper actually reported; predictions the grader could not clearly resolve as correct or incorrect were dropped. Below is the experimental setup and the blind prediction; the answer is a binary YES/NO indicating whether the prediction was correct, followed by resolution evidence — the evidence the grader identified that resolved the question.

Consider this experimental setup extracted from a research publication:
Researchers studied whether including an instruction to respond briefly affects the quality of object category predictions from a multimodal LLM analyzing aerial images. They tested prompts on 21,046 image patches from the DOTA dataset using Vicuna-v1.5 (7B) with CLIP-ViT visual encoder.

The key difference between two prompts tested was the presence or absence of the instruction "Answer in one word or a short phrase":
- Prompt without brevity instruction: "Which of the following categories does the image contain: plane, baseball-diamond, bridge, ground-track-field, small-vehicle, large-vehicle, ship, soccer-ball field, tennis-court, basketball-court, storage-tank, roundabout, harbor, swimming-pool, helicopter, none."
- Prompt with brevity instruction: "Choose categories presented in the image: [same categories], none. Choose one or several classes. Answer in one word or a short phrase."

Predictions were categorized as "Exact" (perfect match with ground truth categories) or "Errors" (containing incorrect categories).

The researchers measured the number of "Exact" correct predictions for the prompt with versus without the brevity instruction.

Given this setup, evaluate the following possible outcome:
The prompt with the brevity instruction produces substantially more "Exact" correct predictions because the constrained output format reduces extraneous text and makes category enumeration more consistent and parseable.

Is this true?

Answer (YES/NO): YES